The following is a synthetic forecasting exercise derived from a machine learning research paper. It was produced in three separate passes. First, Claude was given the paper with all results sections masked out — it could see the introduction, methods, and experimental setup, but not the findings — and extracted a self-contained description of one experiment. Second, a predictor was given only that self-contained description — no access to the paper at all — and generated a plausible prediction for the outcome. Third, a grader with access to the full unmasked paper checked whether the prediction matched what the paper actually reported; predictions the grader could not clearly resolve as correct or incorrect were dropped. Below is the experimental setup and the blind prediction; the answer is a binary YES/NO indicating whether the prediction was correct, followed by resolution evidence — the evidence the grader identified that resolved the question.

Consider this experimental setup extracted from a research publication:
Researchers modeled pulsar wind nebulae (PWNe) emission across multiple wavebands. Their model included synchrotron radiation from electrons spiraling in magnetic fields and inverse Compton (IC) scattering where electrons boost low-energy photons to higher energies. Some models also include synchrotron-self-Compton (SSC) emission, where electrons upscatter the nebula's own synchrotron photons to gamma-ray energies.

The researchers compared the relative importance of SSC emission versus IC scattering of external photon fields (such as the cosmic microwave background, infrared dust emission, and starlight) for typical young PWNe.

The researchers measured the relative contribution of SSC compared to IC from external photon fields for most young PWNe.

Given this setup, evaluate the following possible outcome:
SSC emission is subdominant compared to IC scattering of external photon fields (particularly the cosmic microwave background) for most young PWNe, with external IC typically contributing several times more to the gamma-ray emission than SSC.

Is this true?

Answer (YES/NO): YES